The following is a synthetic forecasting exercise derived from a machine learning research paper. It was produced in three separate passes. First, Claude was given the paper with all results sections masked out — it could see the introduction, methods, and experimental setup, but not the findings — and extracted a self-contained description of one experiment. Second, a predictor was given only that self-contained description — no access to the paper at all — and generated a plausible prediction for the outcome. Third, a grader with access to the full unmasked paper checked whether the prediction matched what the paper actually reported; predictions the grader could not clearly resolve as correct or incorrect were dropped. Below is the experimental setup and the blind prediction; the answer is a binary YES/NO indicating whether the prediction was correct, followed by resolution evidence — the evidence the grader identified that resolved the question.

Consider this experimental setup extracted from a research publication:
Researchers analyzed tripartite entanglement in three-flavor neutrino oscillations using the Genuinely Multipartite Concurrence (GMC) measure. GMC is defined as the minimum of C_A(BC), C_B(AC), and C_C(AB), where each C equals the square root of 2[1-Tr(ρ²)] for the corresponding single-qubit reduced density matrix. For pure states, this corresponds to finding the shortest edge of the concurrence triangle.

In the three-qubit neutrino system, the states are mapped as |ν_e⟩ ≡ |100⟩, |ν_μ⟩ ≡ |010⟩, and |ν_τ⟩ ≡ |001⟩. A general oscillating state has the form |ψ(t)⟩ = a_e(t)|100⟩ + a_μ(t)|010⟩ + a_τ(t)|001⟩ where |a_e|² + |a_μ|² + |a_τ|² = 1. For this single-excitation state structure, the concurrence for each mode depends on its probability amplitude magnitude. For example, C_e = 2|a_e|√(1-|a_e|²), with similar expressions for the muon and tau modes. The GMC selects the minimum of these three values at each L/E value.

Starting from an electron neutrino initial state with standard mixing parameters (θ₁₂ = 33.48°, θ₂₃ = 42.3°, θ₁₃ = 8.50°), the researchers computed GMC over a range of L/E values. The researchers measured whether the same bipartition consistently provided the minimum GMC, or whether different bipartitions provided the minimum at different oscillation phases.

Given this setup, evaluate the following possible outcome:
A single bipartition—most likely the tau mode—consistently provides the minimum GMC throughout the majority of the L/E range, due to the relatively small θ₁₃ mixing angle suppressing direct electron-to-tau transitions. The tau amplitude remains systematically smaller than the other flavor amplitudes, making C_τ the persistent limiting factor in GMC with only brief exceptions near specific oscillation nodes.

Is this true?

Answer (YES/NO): NO